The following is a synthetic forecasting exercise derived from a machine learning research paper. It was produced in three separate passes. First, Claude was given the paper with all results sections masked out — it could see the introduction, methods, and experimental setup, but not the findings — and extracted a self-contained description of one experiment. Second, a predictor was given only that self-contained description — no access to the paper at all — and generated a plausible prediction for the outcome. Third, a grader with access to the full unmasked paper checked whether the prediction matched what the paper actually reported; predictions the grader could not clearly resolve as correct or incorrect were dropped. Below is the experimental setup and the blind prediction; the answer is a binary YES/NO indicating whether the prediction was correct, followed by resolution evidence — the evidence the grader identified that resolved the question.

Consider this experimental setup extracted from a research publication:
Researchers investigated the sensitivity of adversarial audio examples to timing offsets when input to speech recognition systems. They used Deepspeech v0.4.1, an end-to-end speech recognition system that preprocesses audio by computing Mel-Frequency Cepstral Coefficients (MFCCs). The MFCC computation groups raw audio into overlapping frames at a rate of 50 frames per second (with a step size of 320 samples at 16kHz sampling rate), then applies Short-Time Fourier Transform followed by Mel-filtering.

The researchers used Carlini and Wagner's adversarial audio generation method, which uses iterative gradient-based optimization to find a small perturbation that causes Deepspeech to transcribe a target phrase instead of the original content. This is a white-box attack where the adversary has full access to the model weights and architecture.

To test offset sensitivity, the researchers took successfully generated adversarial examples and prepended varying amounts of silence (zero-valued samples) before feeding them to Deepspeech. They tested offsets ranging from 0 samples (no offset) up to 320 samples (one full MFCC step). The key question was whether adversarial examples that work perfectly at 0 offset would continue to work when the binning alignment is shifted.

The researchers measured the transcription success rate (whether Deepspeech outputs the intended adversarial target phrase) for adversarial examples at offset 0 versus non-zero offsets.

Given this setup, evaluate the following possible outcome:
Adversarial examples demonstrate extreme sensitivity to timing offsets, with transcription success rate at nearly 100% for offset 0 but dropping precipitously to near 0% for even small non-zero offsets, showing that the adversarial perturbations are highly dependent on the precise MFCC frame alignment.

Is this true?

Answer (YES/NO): YES